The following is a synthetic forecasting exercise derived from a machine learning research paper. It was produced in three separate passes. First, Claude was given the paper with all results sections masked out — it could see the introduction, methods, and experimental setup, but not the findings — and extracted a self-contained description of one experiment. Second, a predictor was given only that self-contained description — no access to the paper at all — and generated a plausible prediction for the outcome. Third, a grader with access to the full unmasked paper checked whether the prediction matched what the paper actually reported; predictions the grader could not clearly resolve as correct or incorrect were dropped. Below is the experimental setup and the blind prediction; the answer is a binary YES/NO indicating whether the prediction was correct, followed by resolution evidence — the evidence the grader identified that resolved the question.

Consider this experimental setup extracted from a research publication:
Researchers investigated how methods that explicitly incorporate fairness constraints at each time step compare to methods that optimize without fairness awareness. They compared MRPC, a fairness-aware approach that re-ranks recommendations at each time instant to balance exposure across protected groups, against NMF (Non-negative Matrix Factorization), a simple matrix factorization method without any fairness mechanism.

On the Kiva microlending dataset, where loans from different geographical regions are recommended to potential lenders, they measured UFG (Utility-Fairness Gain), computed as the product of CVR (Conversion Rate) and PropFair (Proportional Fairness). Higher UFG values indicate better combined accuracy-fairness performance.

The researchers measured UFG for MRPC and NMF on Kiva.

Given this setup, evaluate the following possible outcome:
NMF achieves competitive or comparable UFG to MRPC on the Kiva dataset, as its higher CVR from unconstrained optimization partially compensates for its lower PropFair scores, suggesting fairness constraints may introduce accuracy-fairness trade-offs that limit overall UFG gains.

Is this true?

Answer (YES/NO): NO